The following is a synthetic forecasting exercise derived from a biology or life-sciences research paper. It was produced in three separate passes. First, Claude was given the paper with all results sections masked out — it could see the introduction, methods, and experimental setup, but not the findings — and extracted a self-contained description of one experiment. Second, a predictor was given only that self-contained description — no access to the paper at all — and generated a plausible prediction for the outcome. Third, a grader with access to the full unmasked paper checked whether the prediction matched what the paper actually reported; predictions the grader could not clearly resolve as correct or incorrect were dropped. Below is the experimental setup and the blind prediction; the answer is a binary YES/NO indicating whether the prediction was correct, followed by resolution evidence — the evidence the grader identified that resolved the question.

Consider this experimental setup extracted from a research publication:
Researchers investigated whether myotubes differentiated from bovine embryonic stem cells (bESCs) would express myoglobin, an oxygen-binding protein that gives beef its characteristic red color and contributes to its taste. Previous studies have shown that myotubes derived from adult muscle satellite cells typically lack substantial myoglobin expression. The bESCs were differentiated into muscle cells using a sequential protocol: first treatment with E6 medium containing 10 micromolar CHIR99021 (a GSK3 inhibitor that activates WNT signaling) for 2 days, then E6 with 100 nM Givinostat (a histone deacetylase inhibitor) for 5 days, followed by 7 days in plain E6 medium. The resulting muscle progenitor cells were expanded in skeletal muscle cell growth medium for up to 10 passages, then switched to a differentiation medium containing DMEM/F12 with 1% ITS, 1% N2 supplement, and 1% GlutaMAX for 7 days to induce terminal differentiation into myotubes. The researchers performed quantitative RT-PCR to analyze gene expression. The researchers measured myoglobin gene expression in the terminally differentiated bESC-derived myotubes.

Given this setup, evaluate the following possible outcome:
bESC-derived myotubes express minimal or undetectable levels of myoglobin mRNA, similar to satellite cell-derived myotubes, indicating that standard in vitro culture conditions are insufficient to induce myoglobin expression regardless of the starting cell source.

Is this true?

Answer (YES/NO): NO